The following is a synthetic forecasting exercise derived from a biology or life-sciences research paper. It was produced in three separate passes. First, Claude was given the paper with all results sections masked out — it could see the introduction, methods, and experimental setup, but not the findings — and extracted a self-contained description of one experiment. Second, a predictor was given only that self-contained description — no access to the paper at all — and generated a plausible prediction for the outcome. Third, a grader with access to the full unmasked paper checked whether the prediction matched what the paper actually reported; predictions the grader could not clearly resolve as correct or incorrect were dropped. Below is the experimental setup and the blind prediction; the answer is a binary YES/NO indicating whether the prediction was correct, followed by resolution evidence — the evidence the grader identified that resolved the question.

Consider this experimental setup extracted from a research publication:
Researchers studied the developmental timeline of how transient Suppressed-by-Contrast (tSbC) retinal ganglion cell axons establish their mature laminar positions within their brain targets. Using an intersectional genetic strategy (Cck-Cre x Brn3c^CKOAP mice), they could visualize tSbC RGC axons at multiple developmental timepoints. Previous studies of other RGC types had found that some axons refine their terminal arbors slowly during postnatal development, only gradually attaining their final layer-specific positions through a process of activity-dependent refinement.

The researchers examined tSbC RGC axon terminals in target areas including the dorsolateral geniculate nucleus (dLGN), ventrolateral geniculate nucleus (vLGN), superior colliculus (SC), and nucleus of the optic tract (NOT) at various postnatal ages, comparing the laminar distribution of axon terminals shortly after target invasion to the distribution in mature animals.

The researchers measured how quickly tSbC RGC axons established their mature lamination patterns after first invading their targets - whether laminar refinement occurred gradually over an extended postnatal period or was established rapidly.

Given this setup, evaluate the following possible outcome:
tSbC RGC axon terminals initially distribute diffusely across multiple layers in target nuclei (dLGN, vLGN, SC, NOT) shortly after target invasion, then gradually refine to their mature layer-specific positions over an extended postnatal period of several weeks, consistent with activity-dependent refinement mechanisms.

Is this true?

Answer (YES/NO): NO